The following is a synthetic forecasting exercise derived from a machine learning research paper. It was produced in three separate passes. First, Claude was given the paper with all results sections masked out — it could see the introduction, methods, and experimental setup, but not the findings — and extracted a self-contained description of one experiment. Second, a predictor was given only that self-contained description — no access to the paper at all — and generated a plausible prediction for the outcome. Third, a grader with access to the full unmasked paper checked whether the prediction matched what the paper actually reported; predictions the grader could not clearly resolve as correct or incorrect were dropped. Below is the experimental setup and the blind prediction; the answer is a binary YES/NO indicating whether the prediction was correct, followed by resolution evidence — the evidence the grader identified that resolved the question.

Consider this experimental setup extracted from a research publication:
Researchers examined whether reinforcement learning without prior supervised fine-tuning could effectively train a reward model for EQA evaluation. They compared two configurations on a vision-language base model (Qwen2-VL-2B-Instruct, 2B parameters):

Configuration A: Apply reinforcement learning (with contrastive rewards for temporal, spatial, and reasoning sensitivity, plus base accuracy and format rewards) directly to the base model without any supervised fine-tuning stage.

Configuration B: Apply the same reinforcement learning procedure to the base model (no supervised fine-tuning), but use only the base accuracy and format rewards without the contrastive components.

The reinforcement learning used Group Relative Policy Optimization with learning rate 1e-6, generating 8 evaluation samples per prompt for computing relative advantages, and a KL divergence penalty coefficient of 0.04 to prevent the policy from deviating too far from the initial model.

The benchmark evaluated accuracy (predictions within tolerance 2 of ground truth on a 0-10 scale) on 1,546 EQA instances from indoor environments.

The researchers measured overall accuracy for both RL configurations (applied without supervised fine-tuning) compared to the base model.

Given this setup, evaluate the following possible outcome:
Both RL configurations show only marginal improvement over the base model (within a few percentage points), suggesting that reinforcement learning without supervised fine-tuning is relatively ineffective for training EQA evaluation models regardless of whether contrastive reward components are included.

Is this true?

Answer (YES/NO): NO